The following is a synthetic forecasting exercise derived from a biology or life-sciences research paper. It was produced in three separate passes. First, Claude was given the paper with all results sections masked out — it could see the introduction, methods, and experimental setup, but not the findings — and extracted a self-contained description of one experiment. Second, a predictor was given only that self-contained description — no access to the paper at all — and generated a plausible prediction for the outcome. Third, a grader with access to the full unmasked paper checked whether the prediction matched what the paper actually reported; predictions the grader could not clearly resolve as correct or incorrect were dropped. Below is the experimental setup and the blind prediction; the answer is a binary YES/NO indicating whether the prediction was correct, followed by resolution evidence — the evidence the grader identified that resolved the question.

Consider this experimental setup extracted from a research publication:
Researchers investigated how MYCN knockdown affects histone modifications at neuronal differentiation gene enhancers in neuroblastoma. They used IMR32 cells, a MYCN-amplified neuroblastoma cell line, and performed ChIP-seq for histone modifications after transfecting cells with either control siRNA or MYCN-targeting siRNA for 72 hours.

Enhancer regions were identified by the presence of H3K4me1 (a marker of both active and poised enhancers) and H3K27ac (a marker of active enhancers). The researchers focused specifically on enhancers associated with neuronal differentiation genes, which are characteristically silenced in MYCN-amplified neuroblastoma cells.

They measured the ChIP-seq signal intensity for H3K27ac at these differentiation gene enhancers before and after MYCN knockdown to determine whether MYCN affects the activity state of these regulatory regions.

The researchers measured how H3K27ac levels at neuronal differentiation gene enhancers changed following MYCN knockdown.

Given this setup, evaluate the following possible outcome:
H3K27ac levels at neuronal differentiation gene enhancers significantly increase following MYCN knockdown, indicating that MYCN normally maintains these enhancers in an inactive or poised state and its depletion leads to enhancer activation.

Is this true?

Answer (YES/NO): YES